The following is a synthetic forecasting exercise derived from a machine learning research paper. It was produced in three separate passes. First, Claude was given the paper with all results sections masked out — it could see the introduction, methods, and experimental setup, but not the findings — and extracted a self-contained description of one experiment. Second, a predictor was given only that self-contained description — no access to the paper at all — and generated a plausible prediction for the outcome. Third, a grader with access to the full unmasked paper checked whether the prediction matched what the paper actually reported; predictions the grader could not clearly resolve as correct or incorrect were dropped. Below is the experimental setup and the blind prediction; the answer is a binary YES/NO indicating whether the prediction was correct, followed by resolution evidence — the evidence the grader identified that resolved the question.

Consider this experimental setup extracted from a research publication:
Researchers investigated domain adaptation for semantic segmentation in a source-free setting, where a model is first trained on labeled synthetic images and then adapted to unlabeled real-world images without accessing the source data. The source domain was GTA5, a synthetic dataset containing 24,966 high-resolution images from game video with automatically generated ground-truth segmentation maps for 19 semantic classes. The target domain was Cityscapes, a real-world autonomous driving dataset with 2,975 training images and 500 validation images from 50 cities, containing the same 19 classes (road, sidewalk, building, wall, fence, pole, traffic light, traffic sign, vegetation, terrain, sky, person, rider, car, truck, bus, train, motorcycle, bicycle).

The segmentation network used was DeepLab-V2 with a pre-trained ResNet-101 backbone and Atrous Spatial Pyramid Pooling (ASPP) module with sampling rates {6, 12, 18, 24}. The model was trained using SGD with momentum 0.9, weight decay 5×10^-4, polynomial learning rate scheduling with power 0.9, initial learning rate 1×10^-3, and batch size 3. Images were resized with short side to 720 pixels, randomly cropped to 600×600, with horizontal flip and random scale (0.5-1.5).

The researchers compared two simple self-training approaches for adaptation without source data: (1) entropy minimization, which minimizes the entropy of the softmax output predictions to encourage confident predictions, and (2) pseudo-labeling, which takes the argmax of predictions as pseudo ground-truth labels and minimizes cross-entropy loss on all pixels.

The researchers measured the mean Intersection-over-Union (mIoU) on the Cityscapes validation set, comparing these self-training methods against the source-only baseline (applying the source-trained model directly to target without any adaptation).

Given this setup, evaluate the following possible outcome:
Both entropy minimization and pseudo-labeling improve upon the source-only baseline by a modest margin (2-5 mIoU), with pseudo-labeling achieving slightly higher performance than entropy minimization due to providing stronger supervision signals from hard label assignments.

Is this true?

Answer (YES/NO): NO